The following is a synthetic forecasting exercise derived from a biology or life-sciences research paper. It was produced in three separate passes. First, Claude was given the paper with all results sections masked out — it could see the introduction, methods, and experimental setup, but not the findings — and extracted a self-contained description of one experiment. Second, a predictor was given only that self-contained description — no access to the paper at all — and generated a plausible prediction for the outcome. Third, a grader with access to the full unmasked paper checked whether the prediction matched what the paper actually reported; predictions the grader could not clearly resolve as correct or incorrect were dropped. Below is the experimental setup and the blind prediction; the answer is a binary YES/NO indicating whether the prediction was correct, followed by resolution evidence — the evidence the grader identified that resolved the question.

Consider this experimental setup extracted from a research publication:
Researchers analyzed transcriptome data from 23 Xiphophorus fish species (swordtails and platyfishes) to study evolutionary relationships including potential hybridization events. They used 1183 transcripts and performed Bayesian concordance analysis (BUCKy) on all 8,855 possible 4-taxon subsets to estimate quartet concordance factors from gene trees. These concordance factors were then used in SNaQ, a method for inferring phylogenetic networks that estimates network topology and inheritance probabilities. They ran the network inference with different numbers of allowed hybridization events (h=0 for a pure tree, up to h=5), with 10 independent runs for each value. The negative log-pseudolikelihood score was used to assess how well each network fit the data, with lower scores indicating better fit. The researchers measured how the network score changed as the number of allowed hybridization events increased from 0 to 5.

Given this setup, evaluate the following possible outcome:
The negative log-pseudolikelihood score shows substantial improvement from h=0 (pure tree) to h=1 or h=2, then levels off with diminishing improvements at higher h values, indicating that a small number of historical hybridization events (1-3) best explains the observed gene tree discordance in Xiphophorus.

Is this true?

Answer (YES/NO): NO